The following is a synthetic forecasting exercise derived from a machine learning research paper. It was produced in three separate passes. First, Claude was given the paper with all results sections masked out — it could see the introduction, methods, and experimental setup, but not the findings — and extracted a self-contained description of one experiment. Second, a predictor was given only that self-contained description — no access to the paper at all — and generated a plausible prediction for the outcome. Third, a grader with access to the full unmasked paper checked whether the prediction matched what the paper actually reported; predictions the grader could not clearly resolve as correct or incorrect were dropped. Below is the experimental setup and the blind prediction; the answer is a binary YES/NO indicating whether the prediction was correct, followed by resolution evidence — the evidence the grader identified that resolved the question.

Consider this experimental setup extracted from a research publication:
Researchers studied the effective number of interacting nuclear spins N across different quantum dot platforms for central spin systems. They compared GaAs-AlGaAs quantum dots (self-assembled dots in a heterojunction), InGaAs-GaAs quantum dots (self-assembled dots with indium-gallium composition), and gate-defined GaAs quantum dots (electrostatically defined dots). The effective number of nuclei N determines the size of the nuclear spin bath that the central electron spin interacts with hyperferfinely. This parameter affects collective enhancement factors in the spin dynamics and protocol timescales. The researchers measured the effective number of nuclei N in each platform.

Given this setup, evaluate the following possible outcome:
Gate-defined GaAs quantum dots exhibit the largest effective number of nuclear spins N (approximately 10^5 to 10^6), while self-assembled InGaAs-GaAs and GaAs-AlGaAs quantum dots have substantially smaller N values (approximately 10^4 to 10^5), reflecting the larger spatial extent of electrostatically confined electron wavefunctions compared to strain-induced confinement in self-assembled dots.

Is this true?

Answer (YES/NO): YES